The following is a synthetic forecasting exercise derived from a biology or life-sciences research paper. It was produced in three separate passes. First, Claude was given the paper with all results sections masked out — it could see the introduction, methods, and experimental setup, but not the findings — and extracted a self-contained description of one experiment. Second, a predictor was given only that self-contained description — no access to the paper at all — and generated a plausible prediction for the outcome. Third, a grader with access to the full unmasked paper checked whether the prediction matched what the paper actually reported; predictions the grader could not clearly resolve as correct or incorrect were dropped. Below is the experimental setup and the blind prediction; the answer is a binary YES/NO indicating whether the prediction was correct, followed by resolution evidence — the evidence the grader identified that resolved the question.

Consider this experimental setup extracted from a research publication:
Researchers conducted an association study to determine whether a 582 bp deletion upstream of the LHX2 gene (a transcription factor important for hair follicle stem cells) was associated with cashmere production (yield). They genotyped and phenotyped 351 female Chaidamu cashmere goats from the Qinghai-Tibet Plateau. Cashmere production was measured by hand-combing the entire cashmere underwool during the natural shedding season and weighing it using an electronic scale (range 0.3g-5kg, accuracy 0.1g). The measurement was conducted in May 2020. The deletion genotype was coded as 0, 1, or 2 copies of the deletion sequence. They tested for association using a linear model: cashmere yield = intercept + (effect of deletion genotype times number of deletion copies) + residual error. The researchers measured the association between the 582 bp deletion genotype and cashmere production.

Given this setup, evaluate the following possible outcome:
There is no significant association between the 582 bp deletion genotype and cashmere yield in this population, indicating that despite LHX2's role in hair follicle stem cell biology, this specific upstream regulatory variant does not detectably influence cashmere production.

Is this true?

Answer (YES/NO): NO